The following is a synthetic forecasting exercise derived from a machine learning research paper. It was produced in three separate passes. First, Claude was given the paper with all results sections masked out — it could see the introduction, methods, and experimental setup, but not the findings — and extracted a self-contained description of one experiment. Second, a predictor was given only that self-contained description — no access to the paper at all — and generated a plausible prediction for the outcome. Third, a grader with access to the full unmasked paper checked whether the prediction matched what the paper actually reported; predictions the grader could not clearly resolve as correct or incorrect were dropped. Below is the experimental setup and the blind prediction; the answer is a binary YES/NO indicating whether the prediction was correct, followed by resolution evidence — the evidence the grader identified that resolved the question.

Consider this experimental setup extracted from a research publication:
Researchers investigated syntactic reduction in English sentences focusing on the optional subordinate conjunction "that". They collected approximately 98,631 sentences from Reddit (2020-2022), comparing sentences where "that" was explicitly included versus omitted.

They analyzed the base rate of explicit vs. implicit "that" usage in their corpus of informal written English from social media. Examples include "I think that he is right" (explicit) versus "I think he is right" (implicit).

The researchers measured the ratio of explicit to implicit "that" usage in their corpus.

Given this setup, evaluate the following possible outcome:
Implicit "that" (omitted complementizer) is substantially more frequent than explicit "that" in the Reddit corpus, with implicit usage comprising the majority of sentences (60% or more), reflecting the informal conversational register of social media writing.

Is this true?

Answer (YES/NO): NO